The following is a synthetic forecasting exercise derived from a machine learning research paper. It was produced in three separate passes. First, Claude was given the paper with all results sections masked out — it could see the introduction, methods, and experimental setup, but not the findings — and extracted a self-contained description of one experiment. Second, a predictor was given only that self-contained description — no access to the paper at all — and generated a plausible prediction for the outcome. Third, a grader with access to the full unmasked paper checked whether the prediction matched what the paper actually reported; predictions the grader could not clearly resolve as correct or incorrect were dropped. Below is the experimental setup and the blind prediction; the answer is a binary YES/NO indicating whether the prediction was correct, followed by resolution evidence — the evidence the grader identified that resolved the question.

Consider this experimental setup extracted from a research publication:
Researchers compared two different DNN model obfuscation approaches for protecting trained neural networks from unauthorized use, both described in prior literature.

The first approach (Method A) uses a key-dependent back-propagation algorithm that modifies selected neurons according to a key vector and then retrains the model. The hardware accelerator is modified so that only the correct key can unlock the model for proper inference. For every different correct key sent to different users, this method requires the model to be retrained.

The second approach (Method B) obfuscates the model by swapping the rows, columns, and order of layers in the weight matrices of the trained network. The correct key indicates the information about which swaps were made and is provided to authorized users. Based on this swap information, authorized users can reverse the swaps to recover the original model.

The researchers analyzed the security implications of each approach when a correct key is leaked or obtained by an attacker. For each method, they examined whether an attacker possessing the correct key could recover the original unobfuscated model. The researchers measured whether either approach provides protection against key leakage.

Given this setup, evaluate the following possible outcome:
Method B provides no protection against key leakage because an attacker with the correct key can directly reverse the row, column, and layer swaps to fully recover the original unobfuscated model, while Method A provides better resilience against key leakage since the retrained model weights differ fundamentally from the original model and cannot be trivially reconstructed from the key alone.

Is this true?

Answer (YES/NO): NO